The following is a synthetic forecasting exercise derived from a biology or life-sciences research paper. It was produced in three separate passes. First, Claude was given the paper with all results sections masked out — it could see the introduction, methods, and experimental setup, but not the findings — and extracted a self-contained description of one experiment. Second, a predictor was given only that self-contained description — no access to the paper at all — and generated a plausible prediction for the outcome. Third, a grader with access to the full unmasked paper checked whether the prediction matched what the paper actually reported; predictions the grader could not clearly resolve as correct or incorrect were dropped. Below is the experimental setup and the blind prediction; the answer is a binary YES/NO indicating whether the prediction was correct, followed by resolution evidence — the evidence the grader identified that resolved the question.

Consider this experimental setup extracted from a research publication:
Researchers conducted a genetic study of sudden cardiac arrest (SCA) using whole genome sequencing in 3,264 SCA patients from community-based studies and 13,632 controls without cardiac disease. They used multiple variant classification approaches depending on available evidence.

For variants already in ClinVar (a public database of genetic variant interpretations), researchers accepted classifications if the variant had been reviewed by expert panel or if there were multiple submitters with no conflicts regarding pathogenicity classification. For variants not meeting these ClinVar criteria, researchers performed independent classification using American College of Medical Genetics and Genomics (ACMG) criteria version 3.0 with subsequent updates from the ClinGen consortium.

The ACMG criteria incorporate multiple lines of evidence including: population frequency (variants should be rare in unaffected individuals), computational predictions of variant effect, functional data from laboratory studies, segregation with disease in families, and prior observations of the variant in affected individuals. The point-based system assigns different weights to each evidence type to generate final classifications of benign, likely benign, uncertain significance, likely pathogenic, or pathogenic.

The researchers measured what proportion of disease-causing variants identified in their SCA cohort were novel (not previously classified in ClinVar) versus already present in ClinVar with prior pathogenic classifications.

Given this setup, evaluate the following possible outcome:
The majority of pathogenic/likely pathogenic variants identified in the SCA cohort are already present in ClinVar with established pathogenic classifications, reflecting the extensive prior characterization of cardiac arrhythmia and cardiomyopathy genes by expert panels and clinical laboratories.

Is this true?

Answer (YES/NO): NO